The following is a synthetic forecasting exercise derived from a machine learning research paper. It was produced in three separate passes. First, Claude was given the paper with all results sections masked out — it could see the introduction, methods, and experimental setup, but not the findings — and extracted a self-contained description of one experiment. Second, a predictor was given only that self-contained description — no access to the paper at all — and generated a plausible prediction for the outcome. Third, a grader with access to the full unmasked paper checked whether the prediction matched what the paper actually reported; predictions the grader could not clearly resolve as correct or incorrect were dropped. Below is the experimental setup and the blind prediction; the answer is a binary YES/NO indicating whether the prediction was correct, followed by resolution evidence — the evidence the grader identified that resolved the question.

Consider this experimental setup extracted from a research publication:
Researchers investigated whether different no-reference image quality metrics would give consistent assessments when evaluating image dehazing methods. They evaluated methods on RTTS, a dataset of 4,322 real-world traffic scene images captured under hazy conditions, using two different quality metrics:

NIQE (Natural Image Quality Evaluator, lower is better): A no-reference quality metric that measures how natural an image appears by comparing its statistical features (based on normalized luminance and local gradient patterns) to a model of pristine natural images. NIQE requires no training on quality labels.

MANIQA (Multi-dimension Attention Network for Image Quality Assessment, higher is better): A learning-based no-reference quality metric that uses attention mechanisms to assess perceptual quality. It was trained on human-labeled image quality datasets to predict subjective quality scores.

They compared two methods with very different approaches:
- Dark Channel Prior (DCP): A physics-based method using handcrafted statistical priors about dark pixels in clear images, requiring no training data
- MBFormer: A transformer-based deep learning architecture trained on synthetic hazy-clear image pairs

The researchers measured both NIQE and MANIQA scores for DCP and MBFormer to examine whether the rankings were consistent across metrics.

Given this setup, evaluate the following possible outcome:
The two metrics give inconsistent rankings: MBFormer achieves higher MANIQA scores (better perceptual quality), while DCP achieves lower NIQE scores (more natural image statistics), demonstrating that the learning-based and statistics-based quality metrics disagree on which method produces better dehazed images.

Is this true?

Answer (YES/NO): YES